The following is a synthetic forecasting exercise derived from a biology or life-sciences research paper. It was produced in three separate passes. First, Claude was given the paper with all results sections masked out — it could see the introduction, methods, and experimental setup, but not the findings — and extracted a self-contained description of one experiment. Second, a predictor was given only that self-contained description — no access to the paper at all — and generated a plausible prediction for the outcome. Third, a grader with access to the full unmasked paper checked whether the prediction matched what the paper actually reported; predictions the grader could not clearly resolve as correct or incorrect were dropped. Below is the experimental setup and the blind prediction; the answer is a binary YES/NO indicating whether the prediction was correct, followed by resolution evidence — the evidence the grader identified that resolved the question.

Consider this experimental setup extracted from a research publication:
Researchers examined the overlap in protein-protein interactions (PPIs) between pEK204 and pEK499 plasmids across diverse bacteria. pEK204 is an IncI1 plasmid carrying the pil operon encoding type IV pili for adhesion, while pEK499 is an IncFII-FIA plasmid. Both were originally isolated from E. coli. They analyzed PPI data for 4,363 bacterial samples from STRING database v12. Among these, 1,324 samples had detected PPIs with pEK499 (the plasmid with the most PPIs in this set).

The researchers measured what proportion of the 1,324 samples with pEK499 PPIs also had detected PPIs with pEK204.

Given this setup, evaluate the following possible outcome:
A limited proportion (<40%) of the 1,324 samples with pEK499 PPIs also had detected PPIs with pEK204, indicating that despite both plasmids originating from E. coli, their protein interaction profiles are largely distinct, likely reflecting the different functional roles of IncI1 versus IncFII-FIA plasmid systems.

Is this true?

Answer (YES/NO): NO